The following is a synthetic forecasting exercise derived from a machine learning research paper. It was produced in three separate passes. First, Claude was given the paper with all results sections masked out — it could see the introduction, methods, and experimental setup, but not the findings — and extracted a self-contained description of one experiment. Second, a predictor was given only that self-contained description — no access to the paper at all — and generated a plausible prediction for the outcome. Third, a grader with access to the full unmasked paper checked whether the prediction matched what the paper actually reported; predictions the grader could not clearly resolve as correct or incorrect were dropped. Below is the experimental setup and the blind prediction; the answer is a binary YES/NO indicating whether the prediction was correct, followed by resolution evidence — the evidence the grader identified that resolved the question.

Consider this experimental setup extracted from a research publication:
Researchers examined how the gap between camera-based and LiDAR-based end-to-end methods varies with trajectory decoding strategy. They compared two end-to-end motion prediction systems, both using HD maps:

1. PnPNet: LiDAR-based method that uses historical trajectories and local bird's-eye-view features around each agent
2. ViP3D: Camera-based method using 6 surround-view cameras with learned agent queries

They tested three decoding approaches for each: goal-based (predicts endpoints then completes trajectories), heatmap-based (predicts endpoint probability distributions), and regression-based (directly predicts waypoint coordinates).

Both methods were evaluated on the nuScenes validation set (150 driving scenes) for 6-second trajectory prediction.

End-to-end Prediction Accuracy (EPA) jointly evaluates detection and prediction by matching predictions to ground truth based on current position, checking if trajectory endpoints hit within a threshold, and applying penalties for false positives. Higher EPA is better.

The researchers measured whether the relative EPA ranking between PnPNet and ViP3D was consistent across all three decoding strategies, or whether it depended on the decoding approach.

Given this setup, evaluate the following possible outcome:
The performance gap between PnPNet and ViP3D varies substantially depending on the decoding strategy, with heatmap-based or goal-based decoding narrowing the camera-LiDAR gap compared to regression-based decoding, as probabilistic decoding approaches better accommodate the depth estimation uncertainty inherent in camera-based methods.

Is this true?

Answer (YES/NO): NO